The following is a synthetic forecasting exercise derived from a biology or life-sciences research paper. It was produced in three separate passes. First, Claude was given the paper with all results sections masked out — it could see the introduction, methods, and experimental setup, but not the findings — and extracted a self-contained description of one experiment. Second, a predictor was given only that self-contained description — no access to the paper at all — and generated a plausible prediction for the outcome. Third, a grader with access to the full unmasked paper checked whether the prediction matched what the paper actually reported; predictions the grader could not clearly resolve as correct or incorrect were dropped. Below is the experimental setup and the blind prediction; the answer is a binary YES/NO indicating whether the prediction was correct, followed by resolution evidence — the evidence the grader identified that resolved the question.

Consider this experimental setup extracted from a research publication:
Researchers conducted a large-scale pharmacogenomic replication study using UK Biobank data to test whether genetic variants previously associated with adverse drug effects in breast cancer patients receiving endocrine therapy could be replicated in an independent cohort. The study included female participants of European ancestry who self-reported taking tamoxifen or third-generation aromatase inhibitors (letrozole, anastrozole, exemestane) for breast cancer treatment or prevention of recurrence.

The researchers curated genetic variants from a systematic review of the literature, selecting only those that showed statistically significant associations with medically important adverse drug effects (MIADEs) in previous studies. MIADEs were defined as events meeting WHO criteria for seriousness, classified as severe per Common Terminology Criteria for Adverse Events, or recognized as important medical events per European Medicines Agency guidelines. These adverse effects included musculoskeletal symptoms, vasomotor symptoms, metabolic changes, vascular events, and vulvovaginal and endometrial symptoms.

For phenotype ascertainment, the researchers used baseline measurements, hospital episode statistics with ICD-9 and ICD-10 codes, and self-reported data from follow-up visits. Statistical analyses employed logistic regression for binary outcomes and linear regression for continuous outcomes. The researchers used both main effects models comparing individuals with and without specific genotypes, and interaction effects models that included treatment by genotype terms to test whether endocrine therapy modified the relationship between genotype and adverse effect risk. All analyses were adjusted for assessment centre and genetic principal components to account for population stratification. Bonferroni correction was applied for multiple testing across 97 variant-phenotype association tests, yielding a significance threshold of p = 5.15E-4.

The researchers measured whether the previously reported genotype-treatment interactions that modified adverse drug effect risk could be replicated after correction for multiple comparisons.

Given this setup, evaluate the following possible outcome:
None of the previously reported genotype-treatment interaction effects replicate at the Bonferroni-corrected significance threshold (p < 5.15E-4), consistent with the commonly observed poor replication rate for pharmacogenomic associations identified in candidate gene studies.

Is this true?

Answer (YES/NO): YES